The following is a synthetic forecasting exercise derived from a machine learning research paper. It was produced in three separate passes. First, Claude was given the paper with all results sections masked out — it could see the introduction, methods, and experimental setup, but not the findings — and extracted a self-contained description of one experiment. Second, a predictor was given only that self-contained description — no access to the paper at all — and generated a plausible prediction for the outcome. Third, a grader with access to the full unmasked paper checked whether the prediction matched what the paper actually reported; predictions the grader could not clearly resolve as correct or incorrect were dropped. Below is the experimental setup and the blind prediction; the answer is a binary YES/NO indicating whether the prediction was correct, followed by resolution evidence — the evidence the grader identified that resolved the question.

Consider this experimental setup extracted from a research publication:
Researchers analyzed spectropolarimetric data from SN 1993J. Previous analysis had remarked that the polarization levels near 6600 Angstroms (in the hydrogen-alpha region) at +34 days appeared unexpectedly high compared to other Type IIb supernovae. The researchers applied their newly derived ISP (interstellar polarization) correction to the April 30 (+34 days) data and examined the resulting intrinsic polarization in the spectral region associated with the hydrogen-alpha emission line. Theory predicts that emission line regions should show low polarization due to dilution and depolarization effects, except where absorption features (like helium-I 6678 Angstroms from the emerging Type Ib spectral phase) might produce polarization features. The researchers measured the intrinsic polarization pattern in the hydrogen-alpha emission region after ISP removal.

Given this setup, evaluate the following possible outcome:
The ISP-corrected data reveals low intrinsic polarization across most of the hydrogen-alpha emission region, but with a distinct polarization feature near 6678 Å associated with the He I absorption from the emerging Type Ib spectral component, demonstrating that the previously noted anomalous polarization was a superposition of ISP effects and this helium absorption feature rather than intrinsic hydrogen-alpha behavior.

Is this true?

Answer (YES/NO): YES